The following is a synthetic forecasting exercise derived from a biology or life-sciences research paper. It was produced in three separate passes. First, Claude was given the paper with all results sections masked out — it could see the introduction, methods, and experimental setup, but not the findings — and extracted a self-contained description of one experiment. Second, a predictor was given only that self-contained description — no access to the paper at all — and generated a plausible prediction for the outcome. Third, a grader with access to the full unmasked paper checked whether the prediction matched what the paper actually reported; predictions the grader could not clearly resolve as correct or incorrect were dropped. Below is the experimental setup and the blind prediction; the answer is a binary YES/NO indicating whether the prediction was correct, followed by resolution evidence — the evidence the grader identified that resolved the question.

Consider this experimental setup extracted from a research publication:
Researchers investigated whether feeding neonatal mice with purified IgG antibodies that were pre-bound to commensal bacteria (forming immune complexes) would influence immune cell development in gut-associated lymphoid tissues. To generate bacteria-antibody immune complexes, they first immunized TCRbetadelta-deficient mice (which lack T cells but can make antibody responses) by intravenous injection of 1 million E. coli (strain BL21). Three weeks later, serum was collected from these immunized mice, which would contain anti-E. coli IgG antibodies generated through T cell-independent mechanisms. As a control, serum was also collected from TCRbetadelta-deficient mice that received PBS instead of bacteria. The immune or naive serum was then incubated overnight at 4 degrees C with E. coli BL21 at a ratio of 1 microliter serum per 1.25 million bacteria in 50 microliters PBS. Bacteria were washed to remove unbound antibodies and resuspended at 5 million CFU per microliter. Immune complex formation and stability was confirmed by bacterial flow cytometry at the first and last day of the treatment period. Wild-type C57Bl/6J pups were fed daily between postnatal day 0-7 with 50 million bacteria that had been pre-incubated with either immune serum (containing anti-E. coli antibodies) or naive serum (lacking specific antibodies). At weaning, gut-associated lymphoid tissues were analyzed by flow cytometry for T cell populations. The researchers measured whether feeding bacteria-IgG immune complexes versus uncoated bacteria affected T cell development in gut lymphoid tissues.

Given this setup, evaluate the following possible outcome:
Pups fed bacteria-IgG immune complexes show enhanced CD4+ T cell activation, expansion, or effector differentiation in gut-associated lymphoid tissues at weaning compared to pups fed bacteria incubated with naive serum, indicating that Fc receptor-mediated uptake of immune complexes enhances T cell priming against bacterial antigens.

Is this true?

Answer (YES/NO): NO